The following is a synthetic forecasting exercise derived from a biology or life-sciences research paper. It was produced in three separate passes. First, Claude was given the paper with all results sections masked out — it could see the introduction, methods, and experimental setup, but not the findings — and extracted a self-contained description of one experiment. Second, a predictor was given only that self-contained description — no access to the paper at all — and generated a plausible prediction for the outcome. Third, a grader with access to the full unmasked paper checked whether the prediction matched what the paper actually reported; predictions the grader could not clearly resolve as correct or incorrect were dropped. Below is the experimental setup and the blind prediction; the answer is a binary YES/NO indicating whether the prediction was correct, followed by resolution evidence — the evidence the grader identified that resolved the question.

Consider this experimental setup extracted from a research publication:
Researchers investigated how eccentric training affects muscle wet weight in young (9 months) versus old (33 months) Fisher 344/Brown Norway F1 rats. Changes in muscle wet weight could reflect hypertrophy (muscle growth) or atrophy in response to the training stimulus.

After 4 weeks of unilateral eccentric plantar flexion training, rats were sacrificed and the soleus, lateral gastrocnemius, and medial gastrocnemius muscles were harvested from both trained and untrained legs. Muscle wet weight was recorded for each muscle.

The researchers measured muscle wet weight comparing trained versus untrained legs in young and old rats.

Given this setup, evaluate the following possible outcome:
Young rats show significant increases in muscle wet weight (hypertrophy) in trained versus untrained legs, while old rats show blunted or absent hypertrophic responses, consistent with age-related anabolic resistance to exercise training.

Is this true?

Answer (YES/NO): NO